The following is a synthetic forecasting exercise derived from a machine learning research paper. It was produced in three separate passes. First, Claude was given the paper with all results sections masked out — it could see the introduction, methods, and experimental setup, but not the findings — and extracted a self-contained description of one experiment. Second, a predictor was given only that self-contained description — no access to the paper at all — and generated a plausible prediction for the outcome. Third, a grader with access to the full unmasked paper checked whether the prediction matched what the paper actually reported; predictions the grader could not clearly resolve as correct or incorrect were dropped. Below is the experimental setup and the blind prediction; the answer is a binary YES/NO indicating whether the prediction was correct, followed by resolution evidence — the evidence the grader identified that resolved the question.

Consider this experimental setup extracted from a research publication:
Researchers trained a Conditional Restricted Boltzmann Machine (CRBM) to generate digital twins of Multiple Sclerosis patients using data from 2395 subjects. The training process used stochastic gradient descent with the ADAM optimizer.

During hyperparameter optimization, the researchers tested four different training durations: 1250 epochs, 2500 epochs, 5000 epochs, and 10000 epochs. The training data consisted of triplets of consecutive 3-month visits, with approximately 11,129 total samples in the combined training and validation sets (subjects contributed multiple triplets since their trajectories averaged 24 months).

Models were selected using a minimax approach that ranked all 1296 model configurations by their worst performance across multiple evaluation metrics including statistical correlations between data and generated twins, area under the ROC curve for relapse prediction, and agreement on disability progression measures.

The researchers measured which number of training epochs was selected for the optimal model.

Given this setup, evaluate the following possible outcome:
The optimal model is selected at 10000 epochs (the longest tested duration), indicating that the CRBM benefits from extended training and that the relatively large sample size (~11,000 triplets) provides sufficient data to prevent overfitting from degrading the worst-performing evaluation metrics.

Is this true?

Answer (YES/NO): NO